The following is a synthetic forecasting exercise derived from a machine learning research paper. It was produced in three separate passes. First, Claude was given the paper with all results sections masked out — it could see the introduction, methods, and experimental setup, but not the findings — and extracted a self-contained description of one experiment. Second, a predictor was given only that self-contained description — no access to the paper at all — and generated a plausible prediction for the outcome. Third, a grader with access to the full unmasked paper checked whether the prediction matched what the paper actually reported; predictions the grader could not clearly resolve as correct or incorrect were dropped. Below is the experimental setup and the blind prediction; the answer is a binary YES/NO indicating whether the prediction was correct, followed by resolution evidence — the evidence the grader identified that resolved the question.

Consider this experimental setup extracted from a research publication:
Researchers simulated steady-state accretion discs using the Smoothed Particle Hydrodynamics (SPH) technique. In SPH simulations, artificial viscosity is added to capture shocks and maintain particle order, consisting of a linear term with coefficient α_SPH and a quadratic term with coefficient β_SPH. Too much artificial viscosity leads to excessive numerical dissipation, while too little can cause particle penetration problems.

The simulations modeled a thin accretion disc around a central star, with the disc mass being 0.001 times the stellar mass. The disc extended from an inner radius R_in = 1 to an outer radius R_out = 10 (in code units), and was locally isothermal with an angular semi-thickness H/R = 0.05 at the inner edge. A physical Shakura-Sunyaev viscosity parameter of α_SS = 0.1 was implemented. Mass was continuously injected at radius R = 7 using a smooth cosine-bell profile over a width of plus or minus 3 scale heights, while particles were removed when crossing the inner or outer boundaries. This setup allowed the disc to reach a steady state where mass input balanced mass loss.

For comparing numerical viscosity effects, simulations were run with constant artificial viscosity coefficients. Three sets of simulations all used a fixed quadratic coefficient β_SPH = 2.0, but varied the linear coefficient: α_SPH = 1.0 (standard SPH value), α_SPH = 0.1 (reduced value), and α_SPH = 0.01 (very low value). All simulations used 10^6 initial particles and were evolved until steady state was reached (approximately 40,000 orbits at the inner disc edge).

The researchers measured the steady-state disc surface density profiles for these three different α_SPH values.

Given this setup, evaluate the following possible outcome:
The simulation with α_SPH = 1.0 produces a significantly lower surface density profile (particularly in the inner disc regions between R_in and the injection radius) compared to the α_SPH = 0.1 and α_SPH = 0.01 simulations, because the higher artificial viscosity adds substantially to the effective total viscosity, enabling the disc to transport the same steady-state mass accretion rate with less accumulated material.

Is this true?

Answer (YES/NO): YES